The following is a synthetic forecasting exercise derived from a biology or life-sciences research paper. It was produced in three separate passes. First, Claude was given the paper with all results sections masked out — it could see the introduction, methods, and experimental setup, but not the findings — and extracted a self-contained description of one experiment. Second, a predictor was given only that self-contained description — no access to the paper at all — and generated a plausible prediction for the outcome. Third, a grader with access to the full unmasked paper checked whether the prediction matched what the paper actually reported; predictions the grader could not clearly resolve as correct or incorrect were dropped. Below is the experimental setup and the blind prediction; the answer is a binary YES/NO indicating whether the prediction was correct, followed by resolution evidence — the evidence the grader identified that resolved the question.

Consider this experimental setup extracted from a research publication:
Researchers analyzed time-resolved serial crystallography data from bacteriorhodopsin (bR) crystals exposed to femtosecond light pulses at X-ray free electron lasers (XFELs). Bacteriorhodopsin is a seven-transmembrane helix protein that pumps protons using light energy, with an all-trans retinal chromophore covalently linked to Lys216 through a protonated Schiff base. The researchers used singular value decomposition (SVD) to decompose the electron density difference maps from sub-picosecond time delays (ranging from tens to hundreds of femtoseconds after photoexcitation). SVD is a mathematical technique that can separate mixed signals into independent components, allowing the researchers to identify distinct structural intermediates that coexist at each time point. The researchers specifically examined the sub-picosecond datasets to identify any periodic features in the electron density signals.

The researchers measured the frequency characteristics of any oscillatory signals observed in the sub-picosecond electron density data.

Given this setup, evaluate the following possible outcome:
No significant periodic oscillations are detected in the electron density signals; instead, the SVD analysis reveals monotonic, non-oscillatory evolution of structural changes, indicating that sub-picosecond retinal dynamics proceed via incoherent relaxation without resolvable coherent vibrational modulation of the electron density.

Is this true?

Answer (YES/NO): NO